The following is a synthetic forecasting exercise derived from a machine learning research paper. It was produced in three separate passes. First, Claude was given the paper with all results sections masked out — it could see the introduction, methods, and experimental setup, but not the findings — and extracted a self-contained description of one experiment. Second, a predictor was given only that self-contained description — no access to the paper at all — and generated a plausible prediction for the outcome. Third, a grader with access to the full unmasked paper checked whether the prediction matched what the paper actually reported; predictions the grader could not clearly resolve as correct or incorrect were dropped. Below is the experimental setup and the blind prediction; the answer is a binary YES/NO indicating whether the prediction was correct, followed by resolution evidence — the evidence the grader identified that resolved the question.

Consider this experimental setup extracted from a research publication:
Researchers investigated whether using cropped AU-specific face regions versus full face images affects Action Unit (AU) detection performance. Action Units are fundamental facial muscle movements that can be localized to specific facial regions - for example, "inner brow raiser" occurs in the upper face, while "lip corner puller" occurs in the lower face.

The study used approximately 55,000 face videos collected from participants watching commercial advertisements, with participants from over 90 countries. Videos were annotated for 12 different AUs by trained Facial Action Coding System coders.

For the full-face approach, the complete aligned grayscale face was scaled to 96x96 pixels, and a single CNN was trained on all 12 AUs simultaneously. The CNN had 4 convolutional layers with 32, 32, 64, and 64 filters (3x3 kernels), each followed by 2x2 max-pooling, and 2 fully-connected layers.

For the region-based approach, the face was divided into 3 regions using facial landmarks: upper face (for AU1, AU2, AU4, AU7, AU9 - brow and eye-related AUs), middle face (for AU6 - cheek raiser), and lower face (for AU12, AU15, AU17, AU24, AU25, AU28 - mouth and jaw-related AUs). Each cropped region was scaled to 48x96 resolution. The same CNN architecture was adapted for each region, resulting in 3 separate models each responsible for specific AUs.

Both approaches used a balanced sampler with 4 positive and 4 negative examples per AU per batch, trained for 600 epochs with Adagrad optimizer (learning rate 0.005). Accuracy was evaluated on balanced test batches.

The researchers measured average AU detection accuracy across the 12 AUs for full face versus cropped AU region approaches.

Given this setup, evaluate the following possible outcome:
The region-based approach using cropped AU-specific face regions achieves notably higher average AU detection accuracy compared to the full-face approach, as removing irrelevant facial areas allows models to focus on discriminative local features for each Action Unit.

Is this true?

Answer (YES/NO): YES